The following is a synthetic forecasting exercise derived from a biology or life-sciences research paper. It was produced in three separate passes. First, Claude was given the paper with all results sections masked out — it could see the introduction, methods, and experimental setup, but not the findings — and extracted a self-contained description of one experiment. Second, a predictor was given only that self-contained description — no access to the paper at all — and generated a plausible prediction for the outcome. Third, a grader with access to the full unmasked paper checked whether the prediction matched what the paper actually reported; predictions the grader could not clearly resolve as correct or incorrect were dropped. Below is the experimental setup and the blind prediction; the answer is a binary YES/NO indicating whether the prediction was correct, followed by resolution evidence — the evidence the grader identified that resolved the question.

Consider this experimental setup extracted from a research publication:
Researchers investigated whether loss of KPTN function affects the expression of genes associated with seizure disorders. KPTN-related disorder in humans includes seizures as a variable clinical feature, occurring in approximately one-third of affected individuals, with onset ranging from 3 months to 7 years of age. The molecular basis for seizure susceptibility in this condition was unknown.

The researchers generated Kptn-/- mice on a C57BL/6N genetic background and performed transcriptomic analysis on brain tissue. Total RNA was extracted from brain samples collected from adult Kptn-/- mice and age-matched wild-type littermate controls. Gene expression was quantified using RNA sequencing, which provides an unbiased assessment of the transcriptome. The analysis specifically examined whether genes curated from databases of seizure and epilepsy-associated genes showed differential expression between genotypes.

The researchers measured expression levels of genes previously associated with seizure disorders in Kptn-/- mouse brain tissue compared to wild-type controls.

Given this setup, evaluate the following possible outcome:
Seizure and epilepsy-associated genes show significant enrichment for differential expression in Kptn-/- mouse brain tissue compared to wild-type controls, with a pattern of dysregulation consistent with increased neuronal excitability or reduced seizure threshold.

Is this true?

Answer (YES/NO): YES